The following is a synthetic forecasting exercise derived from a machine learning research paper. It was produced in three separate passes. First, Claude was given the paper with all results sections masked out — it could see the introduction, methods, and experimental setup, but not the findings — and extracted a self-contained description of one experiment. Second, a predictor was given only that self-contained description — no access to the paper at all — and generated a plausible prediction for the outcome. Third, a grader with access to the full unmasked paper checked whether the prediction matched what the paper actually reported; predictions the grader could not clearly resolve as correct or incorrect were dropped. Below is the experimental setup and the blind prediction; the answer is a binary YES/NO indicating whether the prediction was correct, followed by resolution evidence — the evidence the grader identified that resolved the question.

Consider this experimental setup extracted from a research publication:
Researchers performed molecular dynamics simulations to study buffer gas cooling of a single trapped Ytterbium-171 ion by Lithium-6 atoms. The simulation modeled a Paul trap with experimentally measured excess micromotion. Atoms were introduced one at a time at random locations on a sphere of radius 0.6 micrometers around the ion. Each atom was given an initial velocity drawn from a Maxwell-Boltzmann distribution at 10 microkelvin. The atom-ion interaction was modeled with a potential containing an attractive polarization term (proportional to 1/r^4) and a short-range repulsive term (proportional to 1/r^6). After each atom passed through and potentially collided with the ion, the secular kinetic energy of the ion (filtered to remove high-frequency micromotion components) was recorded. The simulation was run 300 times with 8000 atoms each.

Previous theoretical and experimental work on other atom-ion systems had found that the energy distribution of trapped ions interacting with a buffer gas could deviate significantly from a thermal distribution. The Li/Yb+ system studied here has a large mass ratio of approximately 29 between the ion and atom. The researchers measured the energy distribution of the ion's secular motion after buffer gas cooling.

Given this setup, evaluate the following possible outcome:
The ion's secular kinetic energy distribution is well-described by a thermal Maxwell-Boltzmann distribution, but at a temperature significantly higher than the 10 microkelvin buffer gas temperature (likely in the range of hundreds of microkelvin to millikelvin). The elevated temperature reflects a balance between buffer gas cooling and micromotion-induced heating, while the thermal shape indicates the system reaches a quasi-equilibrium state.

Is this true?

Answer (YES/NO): NO